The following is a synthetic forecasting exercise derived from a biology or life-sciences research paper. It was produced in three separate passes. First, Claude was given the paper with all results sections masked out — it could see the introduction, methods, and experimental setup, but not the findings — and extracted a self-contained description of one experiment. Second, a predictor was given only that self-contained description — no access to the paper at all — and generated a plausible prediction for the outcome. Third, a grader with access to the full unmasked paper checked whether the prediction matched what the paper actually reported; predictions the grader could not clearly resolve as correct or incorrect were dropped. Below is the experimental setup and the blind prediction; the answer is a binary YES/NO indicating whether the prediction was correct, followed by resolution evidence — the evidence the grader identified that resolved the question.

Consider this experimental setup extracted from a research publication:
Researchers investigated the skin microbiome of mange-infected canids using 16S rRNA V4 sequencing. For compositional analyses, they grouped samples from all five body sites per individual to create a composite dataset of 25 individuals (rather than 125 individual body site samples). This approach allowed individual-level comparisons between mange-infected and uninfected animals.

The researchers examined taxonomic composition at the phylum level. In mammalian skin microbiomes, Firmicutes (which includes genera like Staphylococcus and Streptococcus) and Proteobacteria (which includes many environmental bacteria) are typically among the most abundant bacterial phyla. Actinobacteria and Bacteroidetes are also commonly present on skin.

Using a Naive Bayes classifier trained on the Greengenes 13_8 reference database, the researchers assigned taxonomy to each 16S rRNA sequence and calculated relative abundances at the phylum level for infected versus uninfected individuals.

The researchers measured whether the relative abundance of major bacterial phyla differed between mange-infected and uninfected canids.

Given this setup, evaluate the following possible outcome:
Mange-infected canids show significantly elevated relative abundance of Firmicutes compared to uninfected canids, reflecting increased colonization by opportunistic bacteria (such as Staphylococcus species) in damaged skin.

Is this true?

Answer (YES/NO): NO